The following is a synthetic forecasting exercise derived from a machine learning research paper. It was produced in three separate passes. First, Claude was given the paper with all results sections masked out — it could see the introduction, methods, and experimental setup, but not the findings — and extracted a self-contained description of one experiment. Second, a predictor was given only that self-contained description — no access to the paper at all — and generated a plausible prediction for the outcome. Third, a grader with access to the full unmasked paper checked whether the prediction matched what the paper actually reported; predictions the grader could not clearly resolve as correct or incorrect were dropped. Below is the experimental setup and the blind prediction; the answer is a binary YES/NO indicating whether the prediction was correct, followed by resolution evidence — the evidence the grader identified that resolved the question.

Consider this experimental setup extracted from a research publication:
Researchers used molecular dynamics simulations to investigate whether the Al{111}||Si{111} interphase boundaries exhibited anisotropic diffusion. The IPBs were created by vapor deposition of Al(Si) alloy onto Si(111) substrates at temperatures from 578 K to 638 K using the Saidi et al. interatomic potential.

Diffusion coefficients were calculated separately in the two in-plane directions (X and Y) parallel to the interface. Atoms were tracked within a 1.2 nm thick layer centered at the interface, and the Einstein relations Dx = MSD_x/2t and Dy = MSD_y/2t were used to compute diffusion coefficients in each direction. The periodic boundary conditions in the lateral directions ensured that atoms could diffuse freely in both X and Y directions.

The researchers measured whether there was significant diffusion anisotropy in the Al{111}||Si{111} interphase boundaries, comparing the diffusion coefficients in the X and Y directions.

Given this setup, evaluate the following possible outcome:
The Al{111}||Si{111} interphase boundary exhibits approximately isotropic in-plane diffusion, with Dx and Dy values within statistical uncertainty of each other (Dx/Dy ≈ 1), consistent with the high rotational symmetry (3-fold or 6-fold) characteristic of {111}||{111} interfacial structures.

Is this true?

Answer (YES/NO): YES